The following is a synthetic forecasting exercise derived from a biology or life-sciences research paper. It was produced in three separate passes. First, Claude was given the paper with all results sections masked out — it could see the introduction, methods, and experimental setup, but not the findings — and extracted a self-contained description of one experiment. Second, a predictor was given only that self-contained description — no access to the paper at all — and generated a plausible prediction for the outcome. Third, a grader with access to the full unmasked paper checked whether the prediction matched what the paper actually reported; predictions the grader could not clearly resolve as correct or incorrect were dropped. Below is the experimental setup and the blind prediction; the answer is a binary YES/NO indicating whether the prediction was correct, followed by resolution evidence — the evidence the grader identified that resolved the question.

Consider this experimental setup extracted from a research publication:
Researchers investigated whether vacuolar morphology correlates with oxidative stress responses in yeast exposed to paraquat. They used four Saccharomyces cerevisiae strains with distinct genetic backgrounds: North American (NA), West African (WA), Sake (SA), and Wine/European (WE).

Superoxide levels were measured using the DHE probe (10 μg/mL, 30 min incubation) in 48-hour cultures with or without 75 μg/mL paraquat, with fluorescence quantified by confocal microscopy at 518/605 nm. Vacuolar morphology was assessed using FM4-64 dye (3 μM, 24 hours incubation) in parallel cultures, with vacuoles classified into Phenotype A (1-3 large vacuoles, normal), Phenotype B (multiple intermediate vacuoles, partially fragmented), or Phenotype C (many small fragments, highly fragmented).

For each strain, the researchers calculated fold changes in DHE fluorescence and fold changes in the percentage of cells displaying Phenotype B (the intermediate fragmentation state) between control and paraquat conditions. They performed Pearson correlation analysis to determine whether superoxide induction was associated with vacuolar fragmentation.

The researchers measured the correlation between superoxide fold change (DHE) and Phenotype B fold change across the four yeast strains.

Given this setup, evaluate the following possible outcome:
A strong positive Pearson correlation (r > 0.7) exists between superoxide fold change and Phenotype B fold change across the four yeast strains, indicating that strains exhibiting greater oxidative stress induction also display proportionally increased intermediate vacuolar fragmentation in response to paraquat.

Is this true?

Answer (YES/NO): NO